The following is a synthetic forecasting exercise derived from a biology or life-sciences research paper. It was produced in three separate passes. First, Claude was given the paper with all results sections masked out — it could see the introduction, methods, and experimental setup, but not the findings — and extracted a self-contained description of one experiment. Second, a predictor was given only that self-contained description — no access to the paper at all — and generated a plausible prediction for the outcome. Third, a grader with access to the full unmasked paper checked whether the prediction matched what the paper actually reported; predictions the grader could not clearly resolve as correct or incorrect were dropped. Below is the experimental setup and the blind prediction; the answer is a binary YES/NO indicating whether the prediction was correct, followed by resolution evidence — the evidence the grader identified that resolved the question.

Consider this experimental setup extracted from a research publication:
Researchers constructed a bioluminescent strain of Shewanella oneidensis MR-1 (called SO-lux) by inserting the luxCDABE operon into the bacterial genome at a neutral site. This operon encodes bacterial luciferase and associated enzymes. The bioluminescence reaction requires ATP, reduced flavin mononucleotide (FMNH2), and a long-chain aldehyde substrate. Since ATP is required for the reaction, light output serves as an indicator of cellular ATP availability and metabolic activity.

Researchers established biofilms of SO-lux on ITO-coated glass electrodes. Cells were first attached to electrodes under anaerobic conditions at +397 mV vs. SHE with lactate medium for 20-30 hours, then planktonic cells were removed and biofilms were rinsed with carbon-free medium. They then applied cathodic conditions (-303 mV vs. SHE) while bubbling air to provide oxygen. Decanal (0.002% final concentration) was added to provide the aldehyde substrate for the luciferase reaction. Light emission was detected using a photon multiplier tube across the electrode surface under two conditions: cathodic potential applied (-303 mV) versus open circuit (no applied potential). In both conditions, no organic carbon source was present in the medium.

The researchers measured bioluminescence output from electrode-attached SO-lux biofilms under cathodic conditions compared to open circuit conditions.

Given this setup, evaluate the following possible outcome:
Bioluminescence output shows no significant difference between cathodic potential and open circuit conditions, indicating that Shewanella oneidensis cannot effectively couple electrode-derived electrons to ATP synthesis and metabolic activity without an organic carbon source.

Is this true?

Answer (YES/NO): NO